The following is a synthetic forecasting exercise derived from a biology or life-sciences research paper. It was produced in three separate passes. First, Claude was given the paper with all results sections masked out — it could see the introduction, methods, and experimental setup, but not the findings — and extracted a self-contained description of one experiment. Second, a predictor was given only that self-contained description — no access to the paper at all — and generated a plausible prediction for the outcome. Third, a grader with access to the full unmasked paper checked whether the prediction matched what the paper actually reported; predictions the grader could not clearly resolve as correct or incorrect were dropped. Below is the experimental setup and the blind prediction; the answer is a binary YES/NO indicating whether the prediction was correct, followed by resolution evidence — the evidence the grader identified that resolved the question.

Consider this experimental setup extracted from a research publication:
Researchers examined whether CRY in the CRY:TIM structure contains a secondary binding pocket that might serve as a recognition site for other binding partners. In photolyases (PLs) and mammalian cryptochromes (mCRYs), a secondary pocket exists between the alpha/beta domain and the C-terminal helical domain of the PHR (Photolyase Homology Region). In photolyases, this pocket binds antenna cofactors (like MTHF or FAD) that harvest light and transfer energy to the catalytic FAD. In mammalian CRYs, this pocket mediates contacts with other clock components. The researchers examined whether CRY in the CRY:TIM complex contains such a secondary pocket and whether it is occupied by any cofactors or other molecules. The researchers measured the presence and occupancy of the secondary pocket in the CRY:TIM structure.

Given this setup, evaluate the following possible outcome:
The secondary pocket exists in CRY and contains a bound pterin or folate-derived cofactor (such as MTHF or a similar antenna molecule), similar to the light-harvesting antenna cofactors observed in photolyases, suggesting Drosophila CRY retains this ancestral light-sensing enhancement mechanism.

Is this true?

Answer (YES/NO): NO